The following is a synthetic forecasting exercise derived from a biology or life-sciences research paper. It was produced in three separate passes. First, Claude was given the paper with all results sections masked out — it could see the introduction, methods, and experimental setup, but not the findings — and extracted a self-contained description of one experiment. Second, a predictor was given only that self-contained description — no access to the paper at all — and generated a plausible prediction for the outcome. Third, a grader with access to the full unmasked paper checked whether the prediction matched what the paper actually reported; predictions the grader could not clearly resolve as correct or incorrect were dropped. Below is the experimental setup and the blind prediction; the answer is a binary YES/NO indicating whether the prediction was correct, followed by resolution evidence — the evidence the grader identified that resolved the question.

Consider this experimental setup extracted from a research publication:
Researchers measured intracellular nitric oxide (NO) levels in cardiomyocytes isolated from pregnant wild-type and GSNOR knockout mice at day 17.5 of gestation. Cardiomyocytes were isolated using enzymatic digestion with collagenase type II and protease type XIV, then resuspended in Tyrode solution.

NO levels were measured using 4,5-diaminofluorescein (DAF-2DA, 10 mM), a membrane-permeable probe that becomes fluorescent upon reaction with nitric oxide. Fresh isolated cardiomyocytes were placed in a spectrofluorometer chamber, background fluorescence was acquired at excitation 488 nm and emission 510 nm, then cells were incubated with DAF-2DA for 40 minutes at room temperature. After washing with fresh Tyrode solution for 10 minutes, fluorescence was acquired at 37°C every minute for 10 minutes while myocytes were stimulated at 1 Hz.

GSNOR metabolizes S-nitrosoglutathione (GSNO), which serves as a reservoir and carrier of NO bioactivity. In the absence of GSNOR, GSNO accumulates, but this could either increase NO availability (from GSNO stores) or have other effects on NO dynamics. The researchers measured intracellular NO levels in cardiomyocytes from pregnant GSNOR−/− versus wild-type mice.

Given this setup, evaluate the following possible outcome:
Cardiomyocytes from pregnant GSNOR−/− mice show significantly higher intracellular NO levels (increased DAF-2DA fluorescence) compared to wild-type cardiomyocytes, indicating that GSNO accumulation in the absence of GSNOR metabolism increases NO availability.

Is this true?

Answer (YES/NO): YES